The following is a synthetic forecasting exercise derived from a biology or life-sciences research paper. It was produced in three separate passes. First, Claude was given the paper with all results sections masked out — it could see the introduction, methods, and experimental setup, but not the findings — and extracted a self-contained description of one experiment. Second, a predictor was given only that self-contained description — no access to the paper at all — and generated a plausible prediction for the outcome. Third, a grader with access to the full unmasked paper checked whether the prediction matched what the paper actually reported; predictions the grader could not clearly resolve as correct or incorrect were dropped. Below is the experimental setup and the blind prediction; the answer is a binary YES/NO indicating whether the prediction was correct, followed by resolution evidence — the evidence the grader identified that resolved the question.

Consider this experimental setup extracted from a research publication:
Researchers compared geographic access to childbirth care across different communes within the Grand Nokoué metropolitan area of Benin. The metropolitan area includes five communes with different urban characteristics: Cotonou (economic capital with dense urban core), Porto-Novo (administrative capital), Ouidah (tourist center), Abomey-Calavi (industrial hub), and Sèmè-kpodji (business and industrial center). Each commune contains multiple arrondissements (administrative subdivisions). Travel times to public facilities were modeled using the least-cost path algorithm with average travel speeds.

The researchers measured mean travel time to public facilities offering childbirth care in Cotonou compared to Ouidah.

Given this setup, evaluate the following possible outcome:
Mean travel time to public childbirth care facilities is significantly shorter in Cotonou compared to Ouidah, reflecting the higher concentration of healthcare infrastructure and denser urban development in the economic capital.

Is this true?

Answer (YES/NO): YES